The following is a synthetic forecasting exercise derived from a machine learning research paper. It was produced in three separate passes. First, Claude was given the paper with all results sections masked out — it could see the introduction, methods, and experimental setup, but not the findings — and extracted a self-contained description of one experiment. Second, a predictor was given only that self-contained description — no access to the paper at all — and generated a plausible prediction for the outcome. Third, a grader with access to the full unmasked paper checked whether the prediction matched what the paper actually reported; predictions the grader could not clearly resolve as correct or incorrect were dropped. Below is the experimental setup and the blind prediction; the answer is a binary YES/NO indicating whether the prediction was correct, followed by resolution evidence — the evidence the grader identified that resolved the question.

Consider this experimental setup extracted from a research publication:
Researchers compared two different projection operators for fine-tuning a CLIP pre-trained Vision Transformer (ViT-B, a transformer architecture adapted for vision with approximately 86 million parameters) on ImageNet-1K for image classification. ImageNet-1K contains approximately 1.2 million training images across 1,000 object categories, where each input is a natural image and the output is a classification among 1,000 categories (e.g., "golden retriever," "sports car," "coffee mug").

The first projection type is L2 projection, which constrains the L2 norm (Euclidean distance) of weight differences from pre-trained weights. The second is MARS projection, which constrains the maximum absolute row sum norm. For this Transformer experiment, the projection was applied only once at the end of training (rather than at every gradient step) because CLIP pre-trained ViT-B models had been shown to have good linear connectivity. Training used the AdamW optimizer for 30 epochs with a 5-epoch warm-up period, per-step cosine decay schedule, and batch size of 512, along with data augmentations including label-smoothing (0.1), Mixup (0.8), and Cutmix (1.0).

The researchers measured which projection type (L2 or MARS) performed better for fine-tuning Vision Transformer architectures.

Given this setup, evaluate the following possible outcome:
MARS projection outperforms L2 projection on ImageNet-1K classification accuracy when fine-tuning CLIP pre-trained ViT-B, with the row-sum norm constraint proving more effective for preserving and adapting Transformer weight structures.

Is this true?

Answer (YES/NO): NO